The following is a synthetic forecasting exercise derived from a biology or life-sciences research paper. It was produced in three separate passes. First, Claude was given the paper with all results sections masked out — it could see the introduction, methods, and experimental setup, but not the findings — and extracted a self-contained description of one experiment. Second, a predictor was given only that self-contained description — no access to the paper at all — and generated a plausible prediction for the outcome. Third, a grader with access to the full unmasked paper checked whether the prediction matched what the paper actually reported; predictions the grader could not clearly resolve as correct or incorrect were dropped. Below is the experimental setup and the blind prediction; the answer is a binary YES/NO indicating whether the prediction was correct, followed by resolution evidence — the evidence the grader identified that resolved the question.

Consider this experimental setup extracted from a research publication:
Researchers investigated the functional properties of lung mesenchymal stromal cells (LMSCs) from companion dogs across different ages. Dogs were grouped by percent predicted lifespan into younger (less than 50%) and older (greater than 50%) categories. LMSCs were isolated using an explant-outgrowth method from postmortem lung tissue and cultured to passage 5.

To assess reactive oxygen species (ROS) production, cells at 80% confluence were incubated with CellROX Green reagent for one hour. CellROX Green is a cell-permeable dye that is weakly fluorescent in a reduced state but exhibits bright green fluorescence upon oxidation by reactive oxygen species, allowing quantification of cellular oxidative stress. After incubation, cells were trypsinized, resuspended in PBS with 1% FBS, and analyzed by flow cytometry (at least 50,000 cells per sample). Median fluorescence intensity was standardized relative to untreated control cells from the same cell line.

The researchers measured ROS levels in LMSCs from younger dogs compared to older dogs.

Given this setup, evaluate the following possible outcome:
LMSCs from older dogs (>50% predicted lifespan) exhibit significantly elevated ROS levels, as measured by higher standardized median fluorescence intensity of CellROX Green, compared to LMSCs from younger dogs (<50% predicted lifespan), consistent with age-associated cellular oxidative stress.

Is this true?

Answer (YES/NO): NO